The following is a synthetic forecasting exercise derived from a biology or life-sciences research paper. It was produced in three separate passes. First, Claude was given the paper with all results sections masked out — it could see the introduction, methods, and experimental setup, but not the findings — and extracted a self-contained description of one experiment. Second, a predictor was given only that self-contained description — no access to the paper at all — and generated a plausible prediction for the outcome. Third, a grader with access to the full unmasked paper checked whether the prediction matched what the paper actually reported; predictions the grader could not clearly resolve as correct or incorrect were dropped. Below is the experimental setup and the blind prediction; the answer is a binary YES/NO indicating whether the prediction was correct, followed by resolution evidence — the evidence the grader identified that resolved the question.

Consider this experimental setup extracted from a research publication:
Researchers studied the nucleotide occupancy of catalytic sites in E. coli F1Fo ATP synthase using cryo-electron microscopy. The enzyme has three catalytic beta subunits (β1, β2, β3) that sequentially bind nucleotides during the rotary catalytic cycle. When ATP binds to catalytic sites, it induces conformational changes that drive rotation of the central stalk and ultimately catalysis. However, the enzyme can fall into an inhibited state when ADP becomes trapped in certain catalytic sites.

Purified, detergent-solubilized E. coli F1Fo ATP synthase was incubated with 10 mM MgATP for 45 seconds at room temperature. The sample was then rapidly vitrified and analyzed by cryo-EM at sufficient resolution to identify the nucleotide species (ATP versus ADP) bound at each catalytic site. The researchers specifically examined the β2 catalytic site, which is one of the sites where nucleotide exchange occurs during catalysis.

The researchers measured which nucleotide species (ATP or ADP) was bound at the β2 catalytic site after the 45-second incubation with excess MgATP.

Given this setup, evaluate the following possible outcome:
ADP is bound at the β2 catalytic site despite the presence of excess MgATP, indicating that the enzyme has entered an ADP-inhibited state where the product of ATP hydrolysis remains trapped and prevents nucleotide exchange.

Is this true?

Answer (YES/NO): YES